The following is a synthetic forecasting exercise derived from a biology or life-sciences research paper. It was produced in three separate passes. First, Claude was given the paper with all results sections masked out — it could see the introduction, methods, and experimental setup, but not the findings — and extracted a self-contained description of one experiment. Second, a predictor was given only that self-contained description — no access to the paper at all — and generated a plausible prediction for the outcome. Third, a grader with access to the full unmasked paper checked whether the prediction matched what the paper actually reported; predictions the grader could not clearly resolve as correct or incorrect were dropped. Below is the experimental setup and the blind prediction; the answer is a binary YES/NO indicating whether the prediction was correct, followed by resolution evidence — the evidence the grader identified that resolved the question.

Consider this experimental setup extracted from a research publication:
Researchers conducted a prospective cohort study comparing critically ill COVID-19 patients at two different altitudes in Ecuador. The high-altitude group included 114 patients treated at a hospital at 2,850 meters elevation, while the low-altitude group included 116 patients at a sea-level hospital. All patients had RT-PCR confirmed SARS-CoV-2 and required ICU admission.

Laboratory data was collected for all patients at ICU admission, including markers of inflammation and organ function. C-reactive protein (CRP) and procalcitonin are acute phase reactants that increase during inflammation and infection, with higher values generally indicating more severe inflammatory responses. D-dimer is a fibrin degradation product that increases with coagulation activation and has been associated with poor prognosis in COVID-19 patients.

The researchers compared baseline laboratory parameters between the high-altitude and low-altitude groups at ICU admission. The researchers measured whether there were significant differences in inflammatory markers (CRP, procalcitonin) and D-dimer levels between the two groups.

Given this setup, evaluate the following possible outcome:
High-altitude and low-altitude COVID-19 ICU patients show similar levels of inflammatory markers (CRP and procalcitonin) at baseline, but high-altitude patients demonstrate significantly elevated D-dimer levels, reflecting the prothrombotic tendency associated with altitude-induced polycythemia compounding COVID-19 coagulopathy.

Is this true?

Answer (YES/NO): NO